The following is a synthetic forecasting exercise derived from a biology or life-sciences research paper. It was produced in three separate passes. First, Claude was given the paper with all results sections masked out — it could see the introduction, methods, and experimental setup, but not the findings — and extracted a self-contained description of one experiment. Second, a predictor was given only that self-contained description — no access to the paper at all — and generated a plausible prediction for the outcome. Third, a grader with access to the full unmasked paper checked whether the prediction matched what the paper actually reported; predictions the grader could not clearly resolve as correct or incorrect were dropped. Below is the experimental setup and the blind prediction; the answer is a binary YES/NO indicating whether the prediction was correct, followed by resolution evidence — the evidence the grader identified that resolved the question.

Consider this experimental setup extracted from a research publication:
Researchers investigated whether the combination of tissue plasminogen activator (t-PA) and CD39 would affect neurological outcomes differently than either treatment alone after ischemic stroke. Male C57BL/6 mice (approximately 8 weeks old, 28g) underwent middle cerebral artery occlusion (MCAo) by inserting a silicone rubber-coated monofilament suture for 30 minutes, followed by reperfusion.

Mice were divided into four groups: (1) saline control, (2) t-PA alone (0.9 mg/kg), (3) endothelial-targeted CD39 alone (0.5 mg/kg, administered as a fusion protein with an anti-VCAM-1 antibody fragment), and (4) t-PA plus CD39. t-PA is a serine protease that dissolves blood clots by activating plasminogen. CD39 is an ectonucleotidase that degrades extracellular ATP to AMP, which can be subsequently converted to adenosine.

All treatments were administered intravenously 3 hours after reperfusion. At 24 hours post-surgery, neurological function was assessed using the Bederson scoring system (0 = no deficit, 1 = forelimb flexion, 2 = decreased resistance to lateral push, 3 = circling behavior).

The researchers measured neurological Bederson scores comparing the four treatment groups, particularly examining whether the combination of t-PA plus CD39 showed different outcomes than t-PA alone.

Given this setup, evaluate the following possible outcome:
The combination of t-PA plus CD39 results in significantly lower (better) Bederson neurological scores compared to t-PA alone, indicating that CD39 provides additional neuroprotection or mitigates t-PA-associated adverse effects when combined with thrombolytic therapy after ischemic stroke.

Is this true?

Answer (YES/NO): YES